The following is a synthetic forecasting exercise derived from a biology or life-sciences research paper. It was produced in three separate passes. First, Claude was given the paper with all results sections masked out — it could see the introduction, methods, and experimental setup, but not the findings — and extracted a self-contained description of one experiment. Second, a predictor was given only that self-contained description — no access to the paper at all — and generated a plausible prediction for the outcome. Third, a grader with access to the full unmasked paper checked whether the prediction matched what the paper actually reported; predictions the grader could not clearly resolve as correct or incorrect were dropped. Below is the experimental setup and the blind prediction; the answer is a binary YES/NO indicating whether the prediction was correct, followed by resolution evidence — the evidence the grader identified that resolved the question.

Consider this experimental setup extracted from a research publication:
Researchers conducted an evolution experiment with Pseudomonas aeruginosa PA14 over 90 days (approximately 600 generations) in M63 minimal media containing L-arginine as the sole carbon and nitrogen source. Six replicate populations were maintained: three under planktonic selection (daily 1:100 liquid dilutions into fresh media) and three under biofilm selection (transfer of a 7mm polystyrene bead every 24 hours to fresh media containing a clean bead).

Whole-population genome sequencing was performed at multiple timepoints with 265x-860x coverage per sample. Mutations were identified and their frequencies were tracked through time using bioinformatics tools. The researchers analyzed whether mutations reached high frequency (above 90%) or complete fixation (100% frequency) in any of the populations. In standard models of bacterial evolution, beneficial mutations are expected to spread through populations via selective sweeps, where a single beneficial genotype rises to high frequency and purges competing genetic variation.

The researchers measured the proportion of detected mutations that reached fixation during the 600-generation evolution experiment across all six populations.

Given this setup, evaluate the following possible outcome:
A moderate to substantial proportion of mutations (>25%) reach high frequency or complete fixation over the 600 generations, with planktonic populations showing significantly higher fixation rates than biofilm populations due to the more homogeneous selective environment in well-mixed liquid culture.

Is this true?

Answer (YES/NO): NO